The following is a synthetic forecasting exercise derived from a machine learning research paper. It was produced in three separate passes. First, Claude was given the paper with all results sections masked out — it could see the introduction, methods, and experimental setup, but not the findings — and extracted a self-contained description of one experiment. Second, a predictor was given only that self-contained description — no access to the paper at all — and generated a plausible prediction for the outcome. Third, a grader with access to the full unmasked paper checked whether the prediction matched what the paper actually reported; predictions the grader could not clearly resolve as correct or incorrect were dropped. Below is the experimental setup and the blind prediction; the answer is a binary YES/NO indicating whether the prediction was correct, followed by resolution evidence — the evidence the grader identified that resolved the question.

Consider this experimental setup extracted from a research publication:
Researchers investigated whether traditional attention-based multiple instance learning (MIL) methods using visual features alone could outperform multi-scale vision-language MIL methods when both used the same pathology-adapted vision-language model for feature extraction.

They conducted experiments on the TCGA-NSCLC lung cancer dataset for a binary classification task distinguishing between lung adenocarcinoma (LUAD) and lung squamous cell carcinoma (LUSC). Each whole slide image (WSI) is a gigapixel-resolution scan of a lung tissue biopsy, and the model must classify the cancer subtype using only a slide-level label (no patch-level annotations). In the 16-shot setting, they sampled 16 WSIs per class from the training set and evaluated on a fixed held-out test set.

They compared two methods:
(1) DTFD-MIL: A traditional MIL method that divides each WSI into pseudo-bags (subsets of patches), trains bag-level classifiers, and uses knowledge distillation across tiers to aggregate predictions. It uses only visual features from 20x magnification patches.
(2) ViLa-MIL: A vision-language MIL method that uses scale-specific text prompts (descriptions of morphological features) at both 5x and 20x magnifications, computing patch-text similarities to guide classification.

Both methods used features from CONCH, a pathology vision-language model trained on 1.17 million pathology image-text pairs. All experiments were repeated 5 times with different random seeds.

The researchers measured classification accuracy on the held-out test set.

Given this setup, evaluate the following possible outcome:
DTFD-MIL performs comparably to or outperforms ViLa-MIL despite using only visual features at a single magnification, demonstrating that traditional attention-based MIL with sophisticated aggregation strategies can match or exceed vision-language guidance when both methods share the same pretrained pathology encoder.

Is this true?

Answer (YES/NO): YES